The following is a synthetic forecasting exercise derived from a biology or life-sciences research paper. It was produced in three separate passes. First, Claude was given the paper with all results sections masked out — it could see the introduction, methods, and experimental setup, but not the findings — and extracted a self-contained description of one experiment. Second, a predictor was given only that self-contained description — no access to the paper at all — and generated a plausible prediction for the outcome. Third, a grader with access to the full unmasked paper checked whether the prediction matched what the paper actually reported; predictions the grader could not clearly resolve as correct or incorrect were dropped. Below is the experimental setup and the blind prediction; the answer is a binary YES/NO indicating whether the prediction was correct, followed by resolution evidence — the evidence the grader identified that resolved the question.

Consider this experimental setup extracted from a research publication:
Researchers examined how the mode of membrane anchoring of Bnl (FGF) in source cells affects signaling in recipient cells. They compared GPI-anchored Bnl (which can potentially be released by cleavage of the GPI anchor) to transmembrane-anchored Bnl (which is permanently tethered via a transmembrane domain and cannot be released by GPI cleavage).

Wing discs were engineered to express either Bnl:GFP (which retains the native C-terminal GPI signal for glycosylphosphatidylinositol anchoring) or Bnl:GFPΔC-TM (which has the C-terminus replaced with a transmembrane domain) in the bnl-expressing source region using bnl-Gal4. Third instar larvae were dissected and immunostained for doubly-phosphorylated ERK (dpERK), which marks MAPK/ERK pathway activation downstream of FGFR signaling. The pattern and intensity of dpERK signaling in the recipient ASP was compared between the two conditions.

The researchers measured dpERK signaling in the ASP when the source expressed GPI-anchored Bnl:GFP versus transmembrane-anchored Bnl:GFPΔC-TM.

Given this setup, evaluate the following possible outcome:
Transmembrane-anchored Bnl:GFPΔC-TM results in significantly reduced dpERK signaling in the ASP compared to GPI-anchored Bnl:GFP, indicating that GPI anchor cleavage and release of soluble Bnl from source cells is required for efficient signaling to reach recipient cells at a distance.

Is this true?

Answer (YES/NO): NO